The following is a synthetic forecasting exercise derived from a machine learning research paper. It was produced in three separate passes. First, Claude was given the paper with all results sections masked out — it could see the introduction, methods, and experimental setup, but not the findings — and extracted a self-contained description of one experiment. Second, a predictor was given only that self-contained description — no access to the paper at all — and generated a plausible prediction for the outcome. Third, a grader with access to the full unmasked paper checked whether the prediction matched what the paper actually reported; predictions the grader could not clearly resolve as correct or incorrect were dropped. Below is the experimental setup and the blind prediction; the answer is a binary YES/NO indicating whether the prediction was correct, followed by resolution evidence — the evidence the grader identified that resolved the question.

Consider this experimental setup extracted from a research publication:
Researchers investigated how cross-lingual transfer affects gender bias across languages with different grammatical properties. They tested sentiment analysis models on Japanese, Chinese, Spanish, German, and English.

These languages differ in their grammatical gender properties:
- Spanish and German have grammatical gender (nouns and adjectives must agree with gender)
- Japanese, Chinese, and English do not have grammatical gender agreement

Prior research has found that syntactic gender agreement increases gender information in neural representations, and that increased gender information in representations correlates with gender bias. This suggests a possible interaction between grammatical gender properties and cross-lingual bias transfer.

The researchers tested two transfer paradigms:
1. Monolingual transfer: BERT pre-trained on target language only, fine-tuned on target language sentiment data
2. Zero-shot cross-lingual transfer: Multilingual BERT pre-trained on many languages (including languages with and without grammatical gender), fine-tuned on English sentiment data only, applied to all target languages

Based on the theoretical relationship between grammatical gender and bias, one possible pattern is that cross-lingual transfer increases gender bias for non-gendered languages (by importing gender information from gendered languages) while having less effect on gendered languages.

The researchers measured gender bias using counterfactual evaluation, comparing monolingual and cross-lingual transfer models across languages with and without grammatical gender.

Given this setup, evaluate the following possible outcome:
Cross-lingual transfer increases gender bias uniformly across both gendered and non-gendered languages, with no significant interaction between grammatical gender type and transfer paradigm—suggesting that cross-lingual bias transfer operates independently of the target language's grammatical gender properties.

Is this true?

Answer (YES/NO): NO